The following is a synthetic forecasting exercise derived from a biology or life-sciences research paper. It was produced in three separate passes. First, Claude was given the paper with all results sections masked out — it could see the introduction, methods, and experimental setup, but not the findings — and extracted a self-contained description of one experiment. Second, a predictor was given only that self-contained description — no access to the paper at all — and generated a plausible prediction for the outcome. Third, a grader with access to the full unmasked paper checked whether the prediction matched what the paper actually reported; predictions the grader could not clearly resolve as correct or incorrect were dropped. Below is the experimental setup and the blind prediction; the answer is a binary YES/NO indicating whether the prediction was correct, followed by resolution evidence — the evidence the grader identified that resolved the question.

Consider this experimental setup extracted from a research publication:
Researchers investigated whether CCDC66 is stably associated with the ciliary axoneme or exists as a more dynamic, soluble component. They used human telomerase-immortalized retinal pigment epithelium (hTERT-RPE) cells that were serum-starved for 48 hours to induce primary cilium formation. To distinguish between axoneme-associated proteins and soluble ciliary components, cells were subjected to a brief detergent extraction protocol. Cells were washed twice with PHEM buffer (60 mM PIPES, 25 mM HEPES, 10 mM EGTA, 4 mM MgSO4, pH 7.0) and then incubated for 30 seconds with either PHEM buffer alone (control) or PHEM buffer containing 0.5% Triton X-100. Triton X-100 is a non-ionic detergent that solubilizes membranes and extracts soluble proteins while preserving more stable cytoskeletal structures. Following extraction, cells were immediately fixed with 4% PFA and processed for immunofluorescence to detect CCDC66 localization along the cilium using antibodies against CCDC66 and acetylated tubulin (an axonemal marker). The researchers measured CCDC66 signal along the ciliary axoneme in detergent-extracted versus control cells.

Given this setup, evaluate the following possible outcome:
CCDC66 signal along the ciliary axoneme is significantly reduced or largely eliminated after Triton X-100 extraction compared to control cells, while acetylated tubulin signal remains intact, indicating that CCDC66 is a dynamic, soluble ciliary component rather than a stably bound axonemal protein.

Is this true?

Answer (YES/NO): NO